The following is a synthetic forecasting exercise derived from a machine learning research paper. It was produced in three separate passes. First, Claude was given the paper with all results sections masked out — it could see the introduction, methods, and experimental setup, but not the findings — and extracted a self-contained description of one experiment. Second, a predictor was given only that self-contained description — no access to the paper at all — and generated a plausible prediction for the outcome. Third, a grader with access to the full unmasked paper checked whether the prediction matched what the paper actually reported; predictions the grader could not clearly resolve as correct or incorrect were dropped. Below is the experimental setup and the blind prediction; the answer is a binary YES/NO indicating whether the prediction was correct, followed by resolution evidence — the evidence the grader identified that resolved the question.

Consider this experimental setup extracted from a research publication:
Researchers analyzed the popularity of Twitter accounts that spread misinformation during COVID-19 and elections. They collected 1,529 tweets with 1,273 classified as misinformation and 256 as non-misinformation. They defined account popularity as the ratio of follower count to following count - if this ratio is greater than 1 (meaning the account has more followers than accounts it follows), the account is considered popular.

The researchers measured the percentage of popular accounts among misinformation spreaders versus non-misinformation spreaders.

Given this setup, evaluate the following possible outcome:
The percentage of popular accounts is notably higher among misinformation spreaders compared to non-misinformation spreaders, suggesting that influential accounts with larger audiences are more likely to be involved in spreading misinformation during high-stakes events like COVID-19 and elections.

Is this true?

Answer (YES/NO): NO